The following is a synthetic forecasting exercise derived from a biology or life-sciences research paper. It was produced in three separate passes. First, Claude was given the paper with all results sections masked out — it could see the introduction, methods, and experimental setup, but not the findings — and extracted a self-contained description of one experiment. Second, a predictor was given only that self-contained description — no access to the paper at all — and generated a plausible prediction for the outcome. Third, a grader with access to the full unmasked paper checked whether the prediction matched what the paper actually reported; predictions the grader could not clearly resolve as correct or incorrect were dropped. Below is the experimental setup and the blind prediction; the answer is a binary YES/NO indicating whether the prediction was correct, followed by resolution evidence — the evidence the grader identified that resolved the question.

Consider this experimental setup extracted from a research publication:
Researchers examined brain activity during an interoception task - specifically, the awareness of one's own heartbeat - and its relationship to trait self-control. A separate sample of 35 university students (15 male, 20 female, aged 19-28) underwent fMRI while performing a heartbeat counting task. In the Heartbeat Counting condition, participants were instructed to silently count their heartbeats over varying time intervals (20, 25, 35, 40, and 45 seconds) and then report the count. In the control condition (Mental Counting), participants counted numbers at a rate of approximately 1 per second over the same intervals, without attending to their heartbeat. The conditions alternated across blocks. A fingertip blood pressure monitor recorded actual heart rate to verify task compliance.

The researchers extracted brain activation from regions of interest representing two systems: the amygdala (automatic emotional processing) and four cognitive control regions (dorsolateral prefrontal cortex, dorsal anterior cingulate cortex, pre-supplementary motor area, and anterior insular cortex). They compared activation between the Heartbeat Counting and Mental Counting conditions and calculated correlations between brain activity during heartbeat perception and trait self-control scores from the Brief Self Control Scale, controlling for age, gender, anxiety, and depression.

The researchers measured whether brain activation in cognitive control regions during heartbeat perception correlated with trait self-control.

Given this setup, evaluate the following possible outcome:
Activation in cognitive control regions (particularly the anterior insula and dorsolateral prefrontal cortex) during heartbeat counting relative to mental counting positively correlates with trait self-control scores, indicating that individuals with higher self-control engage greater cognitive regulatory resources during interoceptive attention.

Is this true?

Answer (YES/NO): YES